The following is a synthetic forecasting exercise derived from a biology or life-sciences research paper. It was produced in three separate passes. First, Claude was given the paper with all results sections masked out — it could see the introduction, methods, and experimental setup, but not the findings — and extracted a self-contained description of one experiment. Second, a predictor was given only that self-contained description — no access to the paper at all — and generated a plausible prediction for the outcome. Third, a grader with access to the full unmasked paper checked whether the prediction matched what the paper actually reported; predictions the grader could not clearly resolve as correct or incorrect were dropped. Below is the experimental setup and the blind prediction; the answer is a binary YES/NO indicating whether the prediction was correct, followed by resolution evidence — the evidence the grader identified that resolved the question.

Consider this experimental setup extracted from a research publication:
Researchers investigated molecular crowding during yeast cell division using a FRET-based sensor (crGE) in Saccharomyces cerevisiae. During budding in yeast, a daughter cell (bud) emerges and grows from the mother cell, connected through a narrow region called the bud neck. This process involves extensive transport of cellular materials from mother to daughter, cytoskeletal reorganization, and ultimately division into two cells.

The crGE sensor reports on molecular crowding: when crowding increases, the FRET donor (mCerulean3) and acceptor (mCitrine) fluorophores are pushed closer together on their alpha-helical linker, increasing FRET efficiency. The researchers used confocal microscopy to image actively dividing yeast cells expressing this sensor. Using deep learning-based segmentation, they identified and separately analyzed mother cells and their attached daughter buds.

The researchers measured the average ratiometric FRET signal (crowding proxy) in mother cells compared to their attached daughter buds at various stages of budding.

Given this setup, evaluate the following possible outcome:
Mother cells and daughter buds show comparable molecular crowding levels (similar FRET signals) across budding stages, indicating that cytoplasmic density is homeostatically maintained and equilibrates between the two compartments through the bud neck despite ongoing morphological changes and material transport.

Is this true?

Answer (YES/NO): YES